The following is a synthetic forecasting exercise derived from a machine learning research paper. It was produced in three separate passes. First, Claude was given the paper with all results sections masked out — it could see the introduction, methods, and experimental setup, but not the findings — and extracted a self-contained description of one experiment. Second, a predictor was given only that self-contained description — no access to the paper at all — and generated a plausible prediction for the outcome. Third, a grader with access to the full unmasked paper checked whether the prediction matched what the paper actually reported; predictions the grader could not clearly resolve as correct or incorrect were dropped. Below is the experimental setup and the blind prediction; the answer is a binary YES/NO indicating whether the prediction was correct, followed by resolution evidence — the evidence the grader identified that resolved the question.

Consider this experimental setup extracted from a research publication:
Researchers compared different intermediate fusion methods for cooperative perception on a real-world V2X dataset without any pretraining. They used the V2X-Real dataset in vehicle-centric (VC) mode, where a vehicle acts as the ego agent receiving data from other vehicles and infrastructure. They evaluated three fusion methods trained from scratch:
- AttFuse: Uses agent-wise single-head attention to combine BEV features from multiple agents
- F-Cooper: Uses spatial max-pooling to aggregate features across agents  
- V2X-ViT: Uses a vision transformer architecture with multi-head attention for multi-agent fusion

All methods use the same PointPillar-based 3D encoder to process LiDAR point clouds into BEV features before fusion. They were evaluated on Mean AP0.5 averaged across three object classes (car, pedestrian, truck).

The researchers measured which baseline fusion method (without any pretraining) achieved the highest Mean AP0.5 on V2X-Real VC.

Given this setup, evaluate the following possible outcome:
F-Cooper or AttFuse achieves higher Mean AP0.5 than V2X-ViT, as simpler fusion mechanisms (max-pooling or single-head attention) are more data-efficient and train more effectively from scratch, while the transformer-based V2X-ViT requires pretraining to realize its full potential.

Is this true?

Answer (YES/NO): YES